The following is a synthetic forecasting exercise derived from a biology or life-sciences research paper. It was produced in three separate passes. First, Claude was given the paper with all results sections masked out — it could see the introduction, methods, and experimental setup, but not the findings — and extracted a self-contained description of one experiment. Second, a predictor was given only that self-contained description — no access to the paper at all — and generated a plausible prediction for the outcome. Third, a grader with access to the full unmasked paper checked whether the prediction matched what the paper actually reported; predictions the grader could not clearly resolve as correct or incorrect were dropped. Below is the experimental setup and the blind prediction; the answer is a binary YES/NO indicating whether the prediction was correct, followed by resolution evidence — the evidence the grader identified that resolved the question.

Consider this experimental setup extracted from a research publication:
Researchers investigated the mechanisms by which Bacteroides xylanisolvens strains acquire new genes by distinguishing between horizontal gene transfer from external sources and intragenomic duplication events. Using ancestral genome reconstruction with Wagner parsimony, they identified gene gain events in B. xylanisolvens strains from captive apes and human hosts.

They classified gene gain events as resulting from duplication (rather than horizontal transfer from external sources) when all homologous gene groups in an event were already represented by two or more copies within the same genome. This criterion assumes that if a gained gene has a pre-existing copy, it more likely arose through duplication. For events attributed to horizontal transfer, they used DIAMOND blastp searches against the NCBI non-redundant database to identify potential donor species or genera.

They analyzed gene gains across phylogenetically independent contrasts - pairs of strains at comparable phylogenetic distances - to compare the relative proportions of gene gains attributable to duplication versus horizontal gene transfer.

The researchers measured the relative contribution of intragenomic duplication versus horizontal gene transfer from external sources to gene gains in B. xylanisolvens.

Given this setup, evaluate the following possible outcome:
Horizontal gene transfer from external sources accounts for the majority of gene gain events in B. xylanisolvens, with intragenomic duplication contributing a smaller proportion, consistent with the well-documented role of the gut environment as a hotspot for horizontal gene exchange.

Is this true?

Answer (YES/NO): YES